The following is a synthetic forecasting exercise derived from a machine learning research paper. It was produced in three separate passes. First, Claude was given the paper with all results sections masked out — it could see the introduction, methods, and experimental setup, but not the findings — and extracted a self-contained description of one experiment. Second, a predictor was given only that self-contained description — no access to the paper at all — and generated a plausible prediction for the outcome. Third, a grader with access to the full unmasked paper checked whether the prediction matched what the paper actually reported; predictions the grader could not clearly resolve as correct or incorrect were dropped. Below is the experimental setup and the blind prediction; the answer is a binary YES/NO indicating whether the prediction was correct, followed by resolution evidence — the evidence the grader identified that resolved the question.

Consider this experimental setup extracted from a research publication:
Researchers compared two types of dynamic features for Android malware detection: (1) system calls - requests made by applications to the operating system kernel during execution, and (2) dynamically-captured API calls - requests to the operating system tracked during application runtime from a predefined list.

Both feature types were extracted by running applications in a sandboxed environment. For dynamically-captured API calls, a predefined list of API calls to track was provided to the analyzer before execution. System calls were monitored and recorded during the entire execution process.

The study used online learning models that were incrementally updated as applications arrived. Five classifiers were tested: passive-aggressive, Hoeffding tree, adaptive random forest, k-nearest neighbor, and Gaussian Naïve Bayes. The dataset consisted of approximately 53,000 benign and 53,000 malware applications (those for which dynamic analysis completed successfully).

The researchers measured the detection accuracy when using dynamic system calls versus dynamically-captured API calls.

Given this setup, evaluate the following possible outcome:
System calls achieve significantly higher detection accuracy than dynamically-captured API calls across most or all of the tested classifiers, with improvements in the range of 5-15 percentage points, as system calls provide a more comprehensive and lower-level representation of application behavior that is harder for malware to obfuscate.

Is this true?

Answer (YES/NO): NO